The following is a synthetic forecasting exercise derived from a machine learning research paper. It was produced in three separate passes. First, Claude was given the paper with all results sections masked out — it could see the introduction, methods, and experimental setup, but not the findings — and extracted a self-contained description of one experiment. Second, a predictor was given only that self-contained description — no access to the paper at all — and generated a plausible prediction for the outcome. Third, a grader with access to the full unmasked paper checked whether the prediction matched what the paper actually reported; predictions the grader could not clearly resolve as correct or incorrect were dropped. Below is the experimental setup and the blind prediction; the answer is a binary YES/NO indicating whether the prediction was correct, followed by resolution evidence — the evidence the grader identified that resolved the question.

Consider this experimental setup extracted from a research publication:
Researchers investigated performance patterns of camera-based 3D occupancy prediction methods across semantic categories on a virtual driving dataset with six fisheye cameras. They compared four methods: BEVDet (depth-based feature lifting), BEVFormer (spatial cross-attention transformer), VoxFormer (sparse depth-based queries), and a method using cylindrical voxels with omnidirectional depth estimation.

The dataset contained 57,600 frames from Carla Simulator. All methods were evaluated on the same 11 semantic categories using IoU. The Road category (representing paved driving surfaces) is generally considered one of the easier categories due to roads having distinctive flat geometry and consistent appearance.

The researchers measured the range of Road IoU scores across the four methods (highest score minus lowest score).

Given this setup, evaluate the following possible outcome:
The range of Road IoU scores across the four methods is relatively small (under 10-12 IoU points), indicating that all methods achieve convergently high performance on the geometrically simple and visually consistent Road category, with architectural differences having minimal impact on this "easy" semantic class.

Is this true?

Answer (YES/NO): YES